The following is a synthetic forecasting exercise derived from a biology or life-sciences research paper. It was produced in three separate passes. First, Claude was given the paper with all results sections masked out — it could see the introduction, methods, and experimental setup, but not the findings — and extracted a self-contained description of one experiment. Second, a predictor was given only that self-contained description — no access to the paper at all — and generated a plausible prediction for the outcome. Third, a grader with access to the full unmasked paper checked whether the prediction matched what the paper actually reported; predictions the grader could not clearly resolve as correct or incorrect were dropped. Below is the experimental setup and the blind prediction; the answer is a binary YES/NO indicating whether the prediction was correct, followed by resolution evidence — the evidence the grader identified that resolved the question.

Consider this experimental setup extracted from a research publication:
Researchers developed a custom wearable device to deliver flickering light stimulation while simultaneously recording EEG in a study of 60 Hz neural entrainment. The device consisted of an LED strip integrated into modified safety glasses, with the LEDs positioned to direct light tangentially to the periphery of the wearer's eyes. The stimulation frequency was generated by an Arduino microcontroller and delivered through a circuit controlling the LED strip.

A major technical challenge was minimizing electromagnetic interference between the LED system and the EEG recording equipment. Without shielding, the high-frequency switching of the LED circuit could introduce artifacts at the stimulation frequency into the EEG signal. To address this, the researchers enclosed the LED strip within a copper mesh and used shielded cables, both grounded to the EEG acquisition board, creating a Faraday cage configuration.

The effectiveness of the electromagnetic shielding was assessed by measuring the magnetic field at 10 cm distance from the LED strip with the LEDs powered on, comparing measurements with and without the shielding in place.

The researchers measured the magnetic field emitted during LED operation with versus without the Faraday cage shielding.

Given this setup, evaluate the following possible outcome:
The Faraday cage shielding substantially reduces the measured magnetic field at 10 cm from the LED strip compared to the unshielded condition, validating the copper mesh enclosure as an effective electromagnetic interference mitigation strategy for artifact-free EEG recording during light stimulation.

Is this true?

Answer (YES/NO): YES